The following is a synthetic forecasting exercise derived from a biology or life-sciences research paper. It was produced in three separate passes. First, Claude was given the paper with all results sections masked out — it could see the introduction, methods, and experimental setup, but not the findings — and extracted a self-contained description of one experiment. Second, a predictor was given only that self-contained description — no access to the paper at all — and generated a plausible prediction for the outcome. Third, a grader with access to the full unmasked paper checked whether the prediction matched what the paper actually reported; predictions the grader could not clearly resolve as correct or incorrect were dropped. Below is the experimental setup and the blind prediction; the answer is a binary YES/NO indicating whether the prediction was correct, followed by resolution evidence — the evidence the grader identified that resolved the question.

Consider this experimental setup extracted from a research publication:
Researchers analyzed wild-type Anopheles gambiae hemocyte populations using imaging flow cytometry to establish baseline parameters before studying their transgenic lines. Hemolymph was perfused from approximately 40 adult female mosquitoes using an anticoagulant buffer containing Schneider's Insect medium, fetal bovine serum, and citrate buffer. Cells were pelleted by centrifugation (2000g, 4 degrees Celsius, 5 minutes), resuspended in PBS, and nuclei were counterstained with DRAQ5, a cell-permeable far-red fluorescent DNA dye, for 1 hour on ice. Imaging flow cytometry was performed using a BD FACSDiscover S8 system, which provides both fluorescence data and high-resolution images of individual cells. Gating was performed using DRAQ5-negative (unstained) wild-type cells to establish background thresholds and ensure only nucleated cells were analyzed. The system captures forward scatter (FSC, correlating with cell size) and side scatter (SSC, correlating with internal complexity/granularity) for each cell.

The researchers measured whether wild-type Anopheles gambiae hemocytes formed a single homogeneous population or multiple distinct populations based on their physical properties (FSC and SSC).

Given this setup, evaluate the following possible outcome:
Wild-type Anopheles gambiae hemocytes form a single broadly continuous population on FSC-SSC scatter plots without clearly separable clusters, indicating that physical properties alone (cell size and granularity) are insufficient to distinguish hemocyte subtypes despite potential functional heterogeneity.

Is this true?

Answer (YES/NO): NO